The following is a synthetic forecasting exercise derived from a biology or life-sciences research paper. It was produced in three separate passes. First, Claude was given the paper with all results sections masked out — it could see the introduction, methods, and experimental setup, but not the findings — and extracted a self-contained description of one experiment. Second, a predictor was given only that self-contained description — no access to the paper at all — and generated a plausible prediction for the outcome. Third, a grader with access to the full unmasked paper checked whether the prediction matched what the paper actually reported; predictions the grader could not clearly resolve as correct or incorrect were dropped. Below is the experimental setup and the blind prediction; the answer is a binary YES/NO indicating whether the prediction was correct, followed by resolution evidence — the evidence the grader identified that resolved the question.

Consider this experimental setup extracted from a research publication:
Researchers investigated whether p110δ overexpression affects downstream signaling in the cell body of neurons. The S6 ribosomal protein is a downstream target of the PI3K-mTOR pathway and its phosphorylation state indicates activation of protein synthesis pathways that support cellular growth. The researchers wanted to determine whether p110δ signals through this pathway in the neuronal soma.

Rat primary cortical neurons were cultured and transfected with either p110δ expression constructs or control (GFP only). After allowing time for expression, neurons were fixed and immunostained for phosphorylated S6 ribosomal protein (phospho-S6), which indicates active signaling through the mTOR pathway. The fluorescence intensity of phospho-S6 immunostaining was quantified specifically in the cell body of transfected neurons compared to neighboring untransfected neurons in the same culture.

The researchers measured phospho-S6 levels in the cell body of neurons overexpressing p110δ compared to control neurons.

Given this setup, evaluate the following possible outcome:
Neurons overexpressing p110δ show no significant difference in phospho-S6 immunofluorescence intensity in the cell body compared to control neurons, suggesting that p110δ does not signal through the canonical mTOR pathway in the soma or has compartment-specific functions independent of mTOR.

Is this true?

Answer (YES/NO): NO